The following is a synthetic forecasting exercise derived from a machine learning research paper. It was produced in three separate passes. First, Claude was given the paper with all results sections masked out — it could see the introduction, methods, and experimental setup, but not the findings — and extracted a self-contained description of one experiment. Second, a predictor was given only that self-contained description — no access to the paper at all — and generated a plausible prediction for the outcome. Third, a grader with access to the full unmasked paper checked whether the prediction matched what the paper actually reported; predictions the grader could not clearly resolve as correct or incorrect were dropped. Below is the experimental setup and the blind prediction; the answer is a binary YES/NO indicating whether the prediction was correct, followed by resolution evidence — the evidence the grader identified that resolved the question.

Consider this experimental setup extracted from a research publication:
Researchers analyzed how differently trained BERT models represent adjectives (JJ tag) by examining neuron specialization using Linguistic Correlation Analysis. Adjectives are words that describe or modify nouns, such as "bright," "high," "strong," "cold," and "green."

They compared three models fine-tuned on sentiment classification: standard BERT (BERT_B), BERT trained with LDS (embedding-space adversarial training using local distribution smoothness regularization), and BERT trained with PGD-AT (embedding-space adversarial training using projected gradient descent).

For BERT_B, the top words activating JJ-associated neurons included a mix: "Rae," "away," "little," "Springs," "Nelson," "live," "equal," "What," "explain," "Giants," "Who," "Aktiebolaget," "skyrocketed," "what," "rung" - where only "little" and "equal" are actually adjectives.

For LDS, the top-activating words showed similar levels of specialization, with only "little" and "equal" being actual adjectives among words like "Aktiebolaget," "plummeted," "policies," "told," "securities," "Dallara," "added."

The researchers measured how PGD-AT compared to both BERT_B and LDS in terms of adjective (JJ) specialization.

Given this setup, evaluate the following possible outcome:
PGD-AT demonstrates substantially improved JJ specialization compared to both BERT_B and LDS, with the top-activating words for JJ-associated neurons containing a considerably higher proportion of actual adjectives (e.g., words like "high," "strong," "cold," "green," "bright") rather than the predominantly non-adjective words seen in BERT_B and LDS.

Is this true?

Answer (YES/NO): YES